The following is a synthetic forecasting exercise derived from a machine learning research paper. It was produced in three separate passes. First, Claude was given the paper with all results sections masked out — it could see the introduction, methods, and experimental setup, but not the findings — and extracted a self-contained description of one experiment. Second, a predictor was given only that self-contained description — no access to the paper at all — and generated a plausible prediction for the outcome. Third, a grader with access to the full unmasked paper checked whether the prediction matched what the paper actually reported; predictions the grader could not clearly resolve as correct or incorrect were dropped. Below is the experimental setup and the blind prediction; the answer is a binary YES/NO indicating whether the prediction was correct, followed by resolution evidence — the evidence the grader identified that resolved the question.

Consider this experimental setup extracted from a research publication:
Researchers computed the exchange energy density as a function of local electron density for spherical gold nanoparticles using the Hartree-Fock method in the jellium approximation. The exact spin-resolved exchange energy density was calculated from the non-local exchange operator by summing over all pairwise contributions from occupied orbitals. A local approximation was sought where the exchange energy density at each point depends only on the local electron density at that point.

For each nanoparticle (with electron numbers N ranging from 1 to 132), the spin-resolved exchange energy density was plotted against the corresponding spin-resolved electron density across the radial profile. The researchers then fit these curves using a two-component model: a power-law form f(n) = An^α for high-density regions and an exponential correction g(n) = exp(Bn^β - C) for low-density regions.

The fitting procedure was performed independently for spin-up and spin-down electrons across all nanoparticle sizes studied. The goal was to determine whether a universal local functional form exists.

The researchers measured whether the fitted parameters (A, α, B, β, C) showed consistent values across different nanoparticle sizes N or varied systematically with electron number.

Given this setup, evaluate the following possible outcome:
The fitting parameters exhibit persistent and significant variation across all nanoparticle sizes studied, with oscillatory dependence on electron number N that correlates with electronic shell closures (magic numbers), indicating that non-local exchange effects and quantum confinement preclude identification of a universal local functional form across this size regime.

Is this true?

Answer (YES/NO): NO